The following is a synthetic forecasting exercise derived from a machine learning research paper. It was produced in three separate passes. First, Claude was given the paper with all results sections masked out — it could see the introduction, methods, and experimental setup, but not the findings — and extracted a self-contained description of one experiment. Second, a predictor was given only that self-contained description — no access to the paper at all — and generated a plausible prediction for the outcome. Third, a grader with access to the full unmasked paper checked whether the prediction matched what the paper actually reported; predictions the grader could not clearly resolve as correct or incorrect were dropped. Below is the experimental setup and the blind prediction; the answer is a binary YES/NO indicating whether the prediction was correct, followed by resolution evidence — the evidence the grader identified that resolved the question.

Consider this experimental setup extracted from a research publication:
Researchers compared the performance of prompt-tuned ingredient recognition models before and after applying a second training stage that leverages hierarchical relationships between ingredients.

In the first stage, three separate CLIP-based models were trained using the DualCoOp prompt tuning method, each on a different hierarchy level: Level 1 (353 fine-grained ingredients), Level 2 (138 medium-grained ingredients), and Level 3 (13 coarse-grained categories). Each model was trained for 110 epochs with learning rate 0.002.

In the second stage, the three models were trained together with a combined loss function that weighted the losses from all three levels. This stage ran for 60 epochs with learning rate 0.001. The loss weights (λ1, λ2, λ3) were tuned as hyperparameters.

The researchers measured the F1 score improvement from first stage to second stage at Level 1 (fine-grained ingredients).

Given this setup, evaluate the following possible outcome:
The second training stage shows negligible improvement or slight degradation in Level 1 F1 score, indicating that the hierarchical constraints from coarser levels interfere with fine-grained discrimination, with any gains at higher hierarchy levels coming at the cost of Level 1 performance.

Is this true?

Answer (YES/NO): NO